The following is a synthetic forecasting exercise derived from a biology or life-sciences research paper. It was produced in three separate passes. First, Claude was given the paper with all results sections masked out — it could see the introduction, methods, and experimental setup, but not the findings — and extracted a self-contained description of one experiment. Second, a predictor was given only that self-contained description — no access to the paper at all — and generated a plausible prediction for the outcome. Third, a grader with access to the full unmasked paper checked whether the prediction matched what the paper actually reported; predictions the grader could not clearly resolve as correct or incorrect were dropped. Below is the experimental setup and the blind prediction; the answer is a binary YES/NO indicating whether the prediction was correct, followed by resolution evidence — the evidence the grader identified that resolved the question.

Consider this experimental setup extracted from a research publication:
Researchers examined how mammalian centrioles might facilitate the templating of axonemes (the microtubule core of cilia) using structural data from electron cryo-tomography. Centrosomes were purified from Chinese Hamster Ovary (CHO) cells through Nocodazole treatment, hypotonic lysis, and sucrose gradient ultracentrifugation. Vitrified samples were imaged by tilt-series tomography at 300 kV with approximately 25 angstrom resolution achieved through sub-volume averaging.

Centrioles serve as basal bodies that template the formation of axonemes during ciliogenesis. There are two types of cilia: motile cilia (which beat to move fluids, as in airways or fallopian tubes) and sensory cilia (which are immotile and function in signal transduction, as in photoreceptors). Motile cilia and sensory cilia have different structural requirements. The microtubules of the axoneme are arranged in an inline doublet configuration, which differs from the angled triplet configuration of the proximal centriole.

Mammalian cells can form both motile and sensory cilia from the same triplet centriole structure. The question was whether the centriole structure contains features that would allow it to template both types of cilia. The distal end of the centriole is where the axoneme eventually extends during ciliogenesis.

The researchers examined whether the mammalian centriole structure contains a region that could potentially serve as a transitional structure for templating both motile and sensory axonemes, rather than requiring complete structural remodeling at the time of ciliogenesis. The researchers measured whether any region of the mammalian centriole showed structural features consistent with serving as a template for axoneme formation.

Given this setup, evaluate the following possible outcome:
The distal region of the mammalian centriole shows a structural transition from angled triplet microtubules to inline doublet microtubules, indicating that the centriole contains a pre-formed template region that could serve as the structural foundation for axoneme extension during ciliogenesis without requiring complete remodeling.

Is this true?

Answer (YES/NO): NO